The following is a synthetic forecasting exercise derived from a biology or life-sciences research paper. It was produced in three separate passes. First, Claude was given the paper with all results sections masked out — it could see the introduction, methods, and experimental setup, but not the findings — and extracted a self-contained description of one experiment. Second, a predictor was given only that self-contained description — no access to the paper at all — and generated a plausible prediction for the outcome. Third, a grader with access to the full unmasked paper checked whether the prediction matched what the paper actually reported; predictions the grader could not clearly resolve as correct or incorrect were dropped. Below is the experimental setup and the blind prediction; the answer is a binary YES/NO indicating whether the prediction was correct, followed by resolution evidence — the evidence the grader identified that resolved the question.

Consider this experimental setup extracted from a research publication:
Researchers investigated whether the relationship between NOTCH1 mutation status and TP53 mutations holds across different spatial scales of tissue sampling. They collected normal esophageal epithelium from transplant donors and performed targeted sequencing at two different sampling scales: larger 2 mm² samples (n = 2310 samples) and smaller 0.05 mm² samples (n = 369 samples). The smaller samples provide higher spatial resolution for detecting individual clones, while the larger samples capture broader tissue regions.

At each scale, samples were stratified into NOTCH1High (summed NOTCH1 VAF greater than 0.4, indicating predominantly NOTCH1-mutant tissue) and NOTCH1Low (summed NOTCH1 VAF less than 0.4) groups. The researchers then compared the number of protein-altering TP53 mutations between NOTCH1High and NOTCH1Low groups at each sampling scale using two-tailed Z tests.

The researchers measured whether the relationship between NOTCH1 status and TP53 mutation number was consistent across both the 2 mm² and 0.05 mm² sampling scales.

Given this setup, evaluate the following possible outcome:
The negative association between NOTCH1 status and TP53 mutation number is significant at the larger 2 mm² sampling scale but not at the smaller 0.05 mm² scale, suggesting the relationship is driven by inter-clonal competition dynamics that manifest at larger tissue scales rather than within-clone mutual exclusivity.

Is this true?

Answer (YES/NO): NO